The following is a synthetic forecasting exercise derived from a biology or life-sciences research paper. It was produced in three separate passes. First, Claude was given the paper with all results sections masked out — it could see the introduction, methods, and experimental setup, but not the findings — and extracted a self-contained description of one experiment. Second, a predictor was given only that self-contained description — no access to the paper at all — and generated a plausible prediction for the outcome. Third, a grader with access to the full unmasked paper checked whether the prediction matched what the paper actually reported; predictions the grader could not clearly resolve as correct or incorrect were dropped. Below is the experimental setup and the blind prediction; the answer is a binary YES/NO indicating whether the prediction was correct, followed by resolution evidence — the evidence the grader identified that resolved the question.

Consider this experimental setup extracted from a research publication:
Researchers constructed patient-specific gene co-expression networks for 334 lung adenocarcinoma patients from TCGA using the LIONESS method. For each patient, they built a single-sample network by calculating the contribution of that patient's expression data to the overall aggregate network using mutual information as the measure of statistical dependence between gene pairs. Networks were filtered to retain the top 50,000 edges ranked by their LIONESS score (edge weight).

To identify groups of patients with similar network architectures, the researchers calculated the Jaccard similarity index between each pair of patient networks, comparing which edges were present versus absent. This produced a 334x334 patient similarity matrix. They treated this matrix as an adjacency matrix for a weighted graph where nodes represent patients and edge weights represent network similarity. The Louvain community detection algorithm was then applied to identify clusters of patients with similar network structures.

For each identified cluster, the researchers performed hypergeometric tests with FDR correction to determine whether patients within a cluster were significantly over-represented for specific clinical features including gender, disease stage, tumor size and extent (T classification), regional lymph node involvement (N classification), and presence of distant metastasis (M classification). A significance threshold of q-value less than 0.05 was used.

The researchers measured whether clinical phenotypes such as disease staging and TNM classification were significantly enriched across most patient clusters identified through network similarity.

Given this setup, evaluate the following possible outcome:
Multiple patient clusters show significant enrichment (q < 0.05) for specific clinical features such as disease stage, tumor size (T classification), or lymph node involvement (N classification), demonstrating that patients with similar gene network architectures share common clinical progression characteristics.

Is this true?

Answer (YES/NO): NO